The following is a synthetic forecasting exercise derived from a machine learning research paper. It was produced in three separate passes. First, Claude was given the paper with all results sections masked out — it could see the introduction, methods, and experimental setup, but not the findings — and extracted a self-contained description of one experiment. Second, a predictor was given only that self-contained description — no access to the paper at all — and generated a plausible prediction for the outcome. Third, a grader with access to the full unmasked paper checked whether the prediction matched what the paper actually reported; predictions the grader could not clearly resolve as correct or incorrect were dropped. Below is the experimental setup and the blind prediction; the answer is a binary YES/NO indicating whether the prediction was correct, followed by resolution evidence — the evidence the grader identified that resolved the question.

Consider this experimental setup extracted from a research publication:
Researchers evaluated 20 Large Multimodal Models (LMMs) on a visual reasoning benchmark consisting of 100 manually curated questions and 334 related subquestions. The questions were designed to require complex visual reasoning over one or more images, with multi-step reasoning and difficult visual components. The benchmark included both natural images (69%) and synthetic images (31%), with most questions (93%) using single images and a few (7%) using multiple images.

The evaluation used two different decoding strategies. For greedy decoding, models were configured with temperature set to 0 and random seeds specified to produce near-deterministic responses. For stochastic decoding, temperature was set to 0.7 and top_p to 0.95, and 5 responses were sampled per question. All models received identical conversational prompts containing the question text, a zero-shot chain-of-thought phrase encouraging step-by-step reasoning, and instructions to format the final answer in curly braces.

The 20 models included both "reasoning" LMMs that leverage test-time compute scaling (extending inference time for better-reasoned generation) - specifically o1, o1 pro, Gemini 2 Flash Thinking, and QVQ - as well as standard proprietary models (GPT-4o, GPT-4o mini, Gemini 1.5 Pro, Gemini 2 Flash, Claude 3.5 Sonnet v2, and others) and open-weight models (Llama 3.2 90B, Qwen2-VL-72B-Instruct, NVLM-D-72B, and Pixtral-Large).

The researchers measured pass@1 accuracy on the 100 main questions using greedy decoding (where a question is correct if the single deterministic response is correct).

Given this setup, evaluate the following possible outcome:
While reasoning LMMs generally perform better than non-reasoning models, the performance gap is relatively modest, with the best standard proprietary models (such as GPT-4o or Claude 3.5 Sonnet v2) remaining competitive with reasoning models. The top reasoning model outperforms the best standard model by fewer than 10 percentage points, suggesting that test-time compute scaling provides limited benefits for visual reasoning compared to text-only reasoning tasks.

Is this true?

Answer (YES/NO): NO